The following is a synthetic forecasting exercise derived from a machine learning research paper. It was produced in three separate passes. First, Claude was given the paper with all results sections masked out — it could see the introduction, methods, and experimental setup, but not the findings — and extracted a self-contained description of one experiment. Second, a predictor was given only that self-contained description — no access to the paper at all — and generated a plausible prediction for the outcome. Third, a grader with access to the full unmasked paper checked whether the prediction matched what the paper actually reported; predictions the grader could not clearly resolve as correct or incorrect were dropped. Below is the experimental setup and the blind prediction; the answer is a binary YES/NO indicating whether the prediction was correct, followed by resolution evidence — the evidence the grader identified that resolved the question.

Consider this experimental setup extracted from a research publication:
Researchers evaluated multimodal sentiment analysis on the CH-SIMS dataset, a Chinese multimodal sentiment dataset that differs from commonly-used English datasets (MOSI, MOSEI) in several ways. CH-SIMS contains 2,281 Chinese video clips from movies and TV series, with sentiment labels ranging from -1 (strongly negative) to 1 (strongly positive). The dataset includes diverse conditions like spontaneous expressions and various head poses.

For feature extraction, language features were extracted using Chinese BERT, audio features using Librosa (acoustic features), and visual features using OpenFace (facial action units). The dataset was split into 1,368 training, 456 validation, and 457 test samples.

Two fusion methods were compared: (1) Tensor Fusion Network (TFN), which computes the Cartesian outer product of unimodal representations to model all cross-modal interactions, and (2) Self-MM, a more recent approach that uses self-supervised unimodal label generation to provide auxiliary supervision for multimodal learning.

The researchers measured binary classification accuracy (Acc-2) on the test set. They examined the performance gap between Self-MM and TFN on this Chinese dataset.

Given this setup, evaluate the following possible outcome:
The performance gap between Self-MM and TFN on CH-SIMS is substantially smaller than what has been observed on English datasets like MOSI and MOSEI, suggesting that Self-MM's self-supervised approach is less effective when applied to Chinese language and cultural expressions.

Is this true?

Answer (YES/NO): NO